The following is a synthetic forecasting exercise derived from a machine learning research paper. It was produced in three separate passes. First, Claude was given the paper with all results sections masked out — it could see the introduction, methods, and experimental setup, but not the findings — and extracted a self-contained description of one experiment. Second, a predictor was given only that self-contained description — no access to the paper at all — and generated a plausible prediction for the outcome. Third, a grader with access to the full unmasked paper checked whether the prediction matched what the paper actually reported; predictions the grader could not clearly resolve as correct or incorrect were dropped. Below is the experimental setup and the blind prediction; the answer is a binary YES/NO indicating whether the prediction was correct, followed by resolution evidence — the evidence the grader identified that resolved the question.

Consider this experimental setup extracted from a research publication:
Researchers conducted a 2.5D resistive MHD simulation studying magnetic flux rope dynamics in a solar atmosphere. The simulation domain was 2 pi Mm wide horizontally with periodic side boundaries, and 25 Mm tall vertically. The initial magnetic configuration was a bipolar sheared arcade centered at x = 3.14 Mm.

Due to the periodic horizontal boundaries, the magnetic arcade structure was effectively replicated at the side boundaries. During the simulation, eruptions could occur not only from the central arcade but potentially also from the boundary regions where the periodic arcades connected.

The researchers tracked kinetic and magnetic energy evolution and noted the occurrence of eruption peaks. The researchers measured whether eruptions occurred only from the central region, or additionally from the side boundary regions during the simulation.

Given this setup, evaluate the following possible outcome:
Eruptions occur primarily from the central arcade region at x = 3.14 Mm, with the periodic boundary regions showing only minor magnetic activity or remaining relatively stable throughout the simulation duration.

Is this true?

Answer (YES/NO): NO